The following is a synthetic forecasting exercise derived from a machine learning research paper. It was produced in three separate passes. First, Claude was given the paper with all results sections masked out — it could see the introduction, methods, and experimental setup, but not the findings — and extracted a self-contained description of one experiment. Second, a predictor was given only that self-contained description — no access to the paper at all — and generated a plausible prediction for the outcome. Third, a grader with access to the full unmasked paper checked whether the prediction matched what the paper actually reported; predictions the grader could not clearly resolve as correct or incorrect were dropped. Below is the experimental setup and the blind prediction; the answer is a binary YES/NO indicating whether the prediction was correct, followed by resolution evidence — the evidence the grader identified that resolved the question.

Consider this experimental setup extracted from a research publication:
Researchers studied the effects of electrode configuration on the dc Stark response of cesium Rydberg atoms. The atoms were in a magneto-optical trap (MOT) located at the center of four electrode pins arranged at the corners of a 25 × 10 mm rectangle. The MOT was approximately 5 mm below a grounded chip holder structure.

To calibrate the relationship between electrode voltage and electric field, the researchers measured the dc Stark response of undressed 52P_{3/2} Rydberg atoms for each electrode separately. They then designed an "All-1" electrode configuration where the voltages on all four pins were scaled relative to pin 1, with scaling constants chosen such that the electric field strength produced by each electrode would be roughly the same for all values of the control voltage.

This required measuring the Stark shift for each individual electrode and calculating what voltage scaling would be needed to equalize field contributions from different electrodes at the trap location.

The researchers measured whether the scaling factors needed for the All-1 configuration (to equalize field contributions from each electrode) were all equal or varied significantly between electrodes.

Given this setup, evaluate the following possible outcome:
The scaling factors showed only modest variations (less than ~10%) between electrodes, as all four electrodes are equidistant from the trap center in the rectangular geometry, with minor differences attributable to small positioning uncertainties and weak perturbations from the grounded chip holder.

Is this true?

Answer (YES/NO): NO